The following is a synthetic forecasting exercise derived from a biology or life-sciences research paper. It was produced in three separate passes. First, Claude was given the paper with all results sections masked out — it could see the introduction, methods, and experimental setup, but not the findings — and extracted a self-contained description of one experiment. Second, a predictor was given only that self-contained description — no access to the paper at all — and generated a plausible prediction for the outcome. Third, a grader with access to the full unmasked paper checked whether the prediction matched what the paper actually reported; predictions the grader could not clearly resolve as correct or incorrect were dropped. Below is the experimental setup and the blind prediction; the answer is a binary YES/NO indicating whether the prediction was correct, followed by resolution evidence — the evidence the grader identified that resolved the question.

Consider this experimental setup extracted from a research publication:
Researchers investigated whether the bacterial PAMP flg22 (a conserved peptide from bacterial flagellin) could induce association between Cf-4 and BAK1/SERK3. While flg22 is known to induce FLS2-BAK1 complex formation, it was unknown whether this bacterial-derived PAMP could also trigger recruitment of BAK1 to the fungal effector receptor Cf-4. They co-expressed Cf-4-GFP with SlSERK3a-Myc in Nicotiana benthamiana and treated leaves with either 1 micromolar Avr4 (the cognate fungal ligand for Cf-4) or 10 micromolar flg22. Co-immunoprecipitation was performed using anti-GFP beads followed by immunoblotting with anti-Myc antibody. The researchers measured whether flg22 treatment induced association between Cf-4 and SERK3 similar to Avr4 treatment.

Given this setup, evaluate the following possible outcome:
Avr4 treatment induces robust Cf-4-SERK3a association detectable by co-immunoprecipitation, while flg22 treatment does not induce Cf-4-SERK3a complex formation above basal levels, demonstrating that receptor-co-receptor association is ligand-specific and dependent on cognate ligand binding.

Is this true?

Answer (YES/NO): YES